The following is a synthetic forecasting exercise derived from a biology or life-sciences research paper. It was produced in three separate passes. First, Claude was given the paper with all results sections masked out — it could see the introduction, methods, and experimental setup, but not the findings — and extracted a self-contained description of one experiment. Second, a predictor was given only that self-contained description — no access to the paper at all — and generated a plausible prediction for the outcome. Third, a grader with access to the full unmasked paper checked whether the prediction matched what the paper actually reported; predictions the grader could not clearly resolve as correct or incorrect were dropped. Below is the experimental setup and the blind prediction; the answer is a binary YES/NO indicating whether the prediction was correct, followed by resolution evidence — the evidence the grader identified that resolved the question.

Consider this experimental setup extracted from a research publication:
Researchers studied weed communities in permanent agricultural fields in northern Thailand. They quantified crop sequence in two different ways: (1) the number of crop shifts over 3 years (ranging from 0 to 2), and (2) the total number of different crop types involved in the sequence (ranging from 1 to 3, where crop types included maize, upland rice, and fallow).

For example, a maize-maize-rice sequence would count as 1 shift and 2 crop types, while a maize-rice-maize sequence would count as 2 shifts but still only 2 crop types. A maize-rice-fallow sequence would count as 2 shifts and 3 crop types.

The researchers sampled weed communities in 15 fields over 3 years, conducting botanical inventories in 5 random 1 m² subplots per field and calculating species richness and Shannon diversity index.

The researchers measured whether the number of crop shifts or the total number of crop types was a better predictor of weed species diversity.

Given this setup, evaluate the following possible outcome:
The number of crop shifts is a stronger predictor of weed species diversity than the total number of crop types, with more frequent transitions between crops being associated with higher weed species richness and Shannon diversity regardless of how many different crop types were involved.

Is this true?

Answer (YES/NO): YES